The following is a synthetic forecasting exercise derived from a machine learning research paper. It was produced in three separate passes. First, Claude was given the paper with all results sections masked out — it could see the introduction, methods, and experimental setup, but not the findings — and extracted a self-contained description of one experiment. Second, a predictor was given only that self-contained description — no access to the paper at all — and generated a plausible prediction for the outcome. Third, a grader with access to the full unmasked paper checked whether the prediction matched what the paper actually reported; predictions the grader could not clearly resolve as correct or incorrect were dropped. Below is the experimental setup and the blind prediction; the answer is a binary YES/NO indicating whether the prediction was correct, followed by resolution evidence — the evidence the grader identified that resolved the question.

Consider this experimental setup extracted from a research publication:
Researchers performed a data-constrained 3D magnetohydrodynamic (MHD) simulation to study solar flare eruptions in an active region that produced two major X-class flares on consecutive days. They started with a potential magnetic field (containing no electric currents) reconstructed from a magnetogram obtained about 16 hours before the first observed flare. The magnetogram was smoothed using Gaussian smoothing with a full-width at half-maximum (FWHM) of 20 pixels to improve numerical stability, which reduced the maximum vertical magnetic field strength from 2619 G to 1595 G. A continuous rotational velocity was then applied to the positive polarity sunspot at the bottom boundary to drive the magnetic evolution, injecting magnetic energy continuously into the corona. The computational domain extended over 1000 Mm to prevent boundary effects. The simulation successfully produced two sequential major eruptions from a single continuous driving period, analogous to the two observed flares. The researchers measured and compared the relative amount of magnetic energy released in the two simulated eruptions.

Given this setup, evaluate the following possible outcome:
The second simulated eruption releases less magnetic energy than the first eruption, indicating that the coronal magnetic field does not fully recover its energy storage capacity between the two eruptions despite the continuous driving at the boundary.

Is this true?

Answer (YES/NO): YES